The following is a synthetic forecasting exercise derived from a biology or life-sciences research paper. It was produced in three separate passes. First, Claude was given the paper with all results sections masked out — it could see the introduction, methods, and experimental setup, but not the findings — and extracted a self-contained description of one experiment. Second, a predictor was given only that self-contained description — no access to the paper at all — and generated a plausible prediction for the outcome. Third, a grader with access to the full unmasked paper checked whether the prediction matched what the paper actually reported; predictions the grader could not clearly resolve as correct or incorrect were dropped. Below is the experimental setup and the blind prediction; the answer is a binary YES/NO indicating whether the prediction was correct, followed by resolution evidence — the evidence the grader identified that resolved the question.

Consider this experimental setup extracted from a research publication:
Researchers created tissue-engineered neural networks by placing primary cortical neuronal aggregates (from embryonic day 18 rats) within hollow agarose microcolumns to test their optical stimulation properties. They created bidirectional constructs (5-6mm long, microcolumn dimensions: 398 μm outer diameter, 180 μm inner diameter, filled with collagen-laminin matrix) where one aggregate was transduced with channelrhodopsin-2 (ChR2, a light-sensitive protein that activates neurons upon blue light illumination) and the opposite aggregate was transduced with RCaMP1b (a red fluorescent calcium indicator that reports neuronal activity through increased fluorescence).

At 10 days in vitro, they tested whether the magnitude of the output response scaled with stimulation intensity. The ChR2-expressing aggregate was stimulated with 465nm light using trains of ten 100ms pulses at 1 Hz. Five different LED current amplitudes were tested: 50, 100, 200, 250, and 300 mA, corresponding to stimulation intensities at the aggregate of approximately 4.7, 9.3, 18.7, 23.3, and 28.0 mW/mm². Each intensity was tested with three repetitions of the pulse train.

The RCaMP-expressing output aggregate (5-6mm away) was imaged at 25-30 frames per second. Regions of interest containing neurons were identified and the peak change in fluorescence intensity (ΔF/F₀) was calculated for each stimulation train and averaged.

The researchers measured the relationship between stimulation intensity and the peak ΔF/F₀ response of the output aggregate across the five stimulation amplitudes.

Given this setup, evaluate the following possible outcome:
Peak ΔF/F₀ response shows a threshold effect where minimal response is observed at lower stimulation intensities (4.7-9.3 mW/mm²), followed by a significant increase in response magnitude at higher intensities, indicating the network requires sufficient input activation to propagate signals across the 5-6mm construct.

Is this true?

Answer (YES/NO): NO